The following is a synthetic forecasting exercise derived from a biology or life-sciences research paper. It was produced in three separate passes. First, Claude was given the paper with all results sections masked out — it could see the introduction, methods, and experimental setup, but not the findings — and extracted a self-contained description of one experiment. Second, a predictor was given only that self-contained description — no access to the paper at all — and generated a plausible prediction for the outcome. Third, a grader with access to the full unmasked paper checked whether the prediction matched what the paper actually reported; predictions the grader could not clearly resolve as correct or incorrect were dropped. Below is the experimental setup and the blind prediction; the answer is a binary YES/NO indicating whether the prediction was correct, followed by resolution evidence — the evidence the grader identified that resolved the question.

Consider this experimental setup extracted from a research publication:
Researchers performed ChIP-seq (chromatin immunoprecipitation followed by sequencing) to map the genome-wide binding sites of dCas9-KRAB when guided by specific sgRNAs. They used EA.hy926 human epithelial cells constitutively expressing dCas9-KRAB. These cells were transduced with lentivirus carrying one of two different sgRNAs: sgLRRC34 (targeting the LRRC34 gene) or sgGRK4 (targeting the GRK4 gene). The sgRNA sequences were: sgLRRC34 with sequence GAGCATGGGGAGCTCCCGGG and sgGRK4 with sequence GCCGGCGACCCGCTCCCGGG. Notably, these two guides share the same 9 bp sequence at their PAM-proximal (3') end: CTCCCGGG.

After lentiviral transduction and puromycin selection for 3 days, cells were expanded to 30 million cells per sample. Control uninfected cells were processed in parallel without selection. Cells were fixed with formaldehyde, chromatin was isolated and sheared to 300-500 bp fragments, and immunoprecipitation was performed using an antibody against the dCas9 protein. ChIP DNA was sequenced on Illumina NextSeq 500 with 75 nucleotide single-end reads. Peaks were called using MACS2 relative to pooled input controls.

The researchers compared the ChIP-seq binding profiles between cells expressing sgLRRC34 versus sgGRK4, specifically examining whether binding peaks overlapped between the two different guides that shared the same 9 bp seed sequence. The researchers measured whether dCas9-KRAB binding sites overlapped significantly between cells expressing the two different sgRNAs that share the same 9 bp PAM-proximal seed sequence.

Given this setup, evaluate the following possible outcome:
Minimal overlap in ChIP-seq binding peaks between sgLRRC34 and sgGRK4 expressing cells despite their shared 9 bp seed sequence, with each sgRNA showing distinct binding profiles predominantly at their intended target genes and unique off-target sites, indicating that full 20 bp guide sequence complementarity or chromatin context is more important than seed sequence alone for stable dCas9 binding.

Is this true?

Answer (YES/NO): YES